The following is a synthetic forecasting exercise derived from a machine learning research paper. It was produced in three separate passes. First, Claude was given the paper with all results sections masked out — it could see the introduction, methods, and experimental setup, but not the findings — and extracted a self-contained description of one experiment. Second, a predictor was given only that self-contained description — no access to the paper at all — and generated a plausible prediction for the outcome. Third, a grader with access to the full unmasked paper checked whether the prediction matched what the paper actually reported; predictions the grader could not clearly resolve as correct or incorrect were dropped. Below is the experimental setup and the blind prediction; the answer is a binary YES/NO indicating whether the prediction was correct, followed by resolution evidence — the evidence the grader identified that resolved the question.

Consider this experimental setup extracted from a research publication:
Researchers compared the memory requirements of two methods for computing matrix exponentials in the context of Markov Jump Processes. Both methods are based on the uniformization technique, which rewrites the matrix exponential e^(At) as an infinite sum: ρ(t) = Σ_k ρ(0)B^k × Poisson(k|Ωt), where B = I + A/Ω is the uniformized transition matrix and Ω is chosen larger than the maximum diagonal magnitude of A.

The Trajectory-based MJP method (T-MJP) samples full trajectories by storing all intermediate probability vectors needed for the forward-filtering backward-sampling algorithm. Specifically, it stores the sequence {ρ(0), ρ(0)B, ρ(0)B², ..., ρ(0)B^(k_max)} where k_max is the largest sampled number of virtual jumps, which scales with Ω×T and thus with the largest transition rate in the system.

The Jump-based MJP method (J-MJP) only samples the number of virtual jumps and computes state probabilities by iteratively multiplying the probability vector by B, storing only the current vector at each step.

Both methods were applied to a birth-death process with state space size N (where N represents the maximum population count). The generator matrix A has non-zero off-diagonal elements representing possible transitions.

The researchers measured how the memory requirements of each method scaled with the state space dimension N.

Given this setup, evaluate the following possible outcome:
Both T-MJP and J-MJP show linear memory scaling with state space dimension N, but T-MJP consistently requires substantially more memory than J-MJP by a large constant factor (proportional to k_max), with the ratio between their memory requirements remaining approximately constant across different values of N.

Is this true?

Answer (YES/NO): NO